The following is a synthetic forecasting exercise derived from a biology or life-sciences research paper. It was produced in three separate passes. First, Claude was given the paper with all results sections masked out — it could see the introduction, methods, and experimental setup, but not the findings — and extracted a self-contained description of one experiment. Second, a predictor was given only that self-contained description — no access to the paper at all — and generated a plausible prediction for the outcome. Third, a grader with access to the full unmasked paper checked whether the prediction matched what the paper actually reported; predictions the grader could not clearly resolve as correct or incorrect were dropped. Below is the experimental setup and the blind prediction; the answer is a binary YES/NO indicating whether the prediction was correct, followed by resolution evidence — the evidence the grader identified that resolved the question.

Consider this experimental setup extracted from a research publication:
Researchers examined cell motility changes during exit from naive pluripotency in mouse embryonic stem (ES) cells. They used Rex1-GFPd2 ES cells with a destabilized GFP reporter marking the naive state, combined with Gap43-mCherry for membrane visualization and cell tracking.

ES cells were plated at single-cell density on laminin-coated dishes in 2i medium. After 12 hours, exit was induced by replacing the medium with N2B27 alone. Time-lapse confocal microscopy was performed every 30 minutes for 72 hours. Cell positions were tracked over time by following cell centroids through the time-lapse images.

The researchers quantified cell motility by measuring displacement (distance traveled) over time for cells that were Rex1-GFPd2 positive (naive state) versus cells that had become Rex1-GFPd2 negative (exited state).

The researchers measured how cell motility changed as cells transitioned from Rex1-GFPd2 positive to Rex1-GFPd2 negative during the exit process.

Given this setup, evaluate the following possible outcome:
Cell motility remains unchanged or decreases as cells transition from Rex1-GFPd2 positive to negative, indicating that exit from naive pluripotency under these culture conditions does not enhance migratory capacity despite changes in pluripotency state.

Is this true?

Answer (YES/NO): NO